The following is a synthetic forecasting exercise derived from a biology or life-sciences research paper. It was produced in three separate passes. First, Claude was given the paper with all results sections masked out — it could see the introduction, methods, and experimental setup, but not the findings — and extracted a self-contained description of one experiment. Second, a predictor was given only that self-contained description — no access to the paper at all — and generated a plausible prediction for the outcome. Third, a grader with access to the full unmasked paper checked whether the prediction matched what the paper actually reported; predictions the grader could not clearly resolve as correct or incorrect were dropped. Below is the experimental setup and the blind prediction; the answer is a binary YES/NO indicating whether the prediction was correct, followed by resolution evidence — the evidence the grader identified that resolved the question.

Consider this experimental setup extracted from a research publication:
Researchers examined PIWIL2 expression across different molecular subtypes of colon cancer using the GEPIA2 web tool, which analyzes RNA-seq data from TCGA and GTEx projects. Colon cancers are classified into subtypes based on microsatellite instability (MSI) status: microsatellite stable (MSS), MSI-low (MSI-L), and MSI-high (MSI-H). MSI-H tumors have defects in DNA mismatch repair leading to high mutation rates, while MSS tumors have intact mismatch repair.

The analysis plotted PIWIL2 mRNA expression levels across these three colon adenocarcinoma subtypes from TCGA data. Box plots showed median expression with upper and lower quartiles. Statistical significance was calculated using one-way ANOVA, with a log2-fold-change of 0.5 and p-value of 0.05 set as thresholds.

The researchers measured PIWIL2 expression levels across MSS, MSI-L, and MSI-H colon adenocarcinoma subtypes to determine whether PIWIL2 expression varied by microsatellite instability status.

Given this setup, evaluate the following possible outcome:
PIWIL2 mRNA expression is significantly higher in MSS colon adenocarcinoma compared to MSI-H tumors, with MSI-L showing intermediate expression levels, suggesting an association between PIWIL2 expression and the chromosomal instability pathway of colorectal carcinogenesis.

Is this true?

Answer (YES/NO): YES